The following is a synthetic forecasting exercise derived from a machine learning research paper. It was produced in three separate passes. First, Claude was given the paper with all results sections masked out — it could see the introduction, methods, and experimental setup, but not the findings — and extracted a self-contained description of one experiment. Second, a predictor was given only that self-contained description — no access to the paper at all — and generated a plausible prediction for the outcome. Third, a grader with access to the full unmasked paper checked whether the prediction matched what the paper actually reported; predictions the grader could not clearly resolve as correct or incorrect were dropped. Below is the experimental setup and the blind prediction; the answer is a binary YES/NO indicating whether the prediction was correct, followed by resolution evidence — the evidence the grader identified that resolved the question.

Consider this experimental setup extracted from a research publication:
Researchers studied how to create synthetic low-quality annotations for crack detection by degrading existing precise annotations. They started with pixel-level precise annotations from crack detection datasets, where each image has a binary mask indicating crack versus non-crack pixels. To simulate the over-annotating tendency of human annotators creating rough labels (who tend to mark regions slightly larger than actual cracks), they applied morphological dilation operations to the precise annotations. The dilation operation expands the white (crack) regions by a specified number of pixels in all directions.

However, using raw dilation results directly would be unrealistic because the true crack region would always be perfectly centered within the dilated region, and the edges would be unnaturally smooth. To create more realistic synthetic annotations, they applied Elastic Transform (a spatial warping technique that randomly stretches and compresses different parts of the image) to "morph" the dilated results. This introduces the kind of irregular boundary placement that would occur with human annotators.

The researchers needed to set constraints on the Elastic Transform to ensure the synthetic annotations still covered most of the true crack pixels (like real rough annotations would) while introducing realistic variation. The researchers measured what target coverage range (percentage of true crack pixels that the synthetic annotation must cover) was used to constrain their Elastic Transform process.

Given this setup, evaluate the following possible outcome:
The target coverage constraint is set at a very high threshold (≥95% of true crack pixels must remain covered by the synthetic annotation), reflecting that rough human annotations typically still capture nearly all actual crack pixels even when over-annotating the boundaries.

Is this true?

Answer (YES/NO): NO